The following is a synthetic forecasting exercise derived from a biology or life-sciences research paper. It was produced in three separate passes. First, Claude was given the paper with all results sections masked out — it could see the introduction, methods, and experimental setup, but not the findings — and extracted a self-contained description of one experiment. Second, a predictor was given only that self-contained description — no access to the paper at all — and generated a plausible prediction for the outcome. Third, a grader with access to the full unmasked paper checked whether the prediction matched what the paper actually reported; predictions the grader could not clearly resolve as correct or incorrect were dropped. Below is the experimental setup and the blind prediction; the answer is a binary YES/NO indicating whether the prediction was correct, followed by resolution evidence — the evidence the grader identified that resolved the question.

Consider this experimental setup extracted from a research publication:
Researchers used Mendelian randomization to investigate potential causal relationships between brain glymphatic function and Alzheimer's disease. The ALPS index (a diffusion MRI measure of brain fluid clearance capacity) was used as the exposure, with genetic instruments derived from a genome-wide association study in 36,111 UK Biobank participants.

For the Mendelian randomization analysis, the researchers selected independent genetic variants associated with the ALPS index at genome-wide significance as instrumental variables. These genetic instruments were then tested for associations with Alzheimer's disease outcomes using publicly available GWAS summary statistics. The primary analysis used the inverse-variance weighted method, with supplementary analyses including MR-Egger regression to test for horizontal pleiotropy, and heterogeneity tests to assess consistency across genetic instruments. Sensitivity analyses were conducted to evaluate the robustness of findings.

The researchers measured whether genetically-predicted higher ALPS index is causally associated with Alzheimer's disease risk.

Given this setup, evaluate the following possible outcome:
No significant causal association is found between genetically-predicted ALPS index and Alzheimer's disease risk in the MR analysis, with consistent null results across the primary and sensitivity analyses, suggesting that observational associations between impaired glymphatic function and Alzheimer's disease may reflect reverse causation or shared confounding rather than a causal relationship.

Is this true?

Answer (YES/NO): NO